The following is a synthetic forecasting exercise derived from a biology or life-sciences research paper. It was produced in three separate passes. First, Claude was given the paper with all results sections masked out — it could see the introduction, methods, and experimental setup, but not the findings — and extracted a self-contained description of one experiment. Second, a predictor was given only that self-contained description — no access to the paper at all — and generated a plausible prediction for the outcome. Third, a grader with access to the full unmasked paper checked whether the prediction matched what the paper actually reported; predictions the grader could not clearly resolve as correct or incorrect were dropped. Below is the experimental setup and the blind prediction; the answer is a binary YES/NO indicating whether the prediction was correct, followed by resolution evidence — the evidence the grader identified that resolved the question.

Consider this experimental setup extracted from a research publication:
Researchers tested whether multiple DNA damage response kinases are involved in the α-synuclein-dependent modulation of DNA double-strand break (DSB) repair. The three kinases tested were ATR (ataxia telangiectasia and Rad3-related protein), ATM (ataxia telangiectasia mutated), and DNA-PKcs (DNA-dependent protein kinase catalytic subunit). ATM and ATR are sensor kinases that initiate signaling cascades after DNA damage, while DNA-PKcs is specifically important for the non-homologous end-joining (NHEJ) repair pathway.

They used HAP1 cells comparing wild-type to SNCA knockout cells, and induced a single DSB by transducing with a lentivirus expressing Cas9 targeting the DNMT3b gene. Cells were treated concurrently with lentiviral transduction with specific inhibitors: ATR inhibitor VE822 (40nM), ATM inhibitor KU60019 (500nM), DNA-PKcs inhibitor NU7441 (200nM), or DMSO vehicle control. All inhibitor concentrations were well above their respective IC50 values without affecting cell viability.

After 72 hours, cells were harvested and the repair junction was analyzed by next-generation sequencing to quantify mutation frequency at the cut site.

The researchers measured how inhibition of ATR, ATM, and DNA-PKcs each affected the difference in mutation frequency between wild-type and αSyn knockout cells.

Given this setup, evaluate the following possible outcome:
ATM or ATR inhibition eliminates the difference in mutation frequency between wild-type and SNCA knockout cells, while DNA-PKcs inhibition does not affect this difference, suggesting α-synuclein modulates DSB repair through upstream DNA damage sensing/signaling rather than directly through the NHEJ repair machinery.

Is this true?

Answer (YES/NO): NO